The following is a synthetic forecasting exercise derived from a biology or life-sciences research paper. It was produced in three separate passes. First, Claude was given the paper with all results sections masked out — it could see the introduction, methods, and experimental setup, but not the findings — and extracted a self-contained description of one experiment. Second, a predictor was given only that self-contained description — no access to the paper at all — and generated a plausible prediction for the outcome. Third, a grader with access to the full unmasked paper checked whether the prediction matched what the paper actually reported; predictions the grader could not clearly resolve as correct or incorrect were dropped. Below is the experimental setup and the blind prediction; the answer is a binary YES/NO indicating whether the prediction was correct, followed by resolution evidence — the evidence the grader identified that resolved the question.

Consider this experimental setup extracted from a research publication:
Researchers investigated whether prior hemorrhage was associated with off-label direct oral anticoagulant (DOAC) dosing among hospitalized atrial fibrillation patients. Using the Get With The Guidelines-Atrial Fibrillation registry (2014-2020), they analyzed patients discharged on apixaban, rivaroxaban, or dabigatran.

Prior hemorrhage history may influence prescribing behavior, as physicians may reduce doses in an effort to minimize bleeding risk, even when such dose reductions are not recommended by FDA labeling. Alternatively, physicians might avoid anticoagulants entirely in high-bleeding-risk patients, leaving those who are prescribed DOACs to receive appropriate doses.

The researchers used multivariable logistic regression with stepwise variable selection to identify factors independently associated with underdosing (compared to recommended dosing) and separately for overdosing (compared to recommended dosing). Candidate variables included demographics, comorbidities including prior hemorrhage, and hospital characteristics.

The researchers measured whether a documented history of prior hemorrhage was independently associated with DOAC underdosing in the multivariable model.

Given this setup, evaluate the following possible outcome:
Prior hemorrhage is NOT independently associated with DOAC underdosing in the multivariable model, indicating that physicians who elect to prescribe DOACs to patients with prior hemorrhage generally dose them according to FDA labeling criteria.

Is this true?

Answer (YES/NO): NO